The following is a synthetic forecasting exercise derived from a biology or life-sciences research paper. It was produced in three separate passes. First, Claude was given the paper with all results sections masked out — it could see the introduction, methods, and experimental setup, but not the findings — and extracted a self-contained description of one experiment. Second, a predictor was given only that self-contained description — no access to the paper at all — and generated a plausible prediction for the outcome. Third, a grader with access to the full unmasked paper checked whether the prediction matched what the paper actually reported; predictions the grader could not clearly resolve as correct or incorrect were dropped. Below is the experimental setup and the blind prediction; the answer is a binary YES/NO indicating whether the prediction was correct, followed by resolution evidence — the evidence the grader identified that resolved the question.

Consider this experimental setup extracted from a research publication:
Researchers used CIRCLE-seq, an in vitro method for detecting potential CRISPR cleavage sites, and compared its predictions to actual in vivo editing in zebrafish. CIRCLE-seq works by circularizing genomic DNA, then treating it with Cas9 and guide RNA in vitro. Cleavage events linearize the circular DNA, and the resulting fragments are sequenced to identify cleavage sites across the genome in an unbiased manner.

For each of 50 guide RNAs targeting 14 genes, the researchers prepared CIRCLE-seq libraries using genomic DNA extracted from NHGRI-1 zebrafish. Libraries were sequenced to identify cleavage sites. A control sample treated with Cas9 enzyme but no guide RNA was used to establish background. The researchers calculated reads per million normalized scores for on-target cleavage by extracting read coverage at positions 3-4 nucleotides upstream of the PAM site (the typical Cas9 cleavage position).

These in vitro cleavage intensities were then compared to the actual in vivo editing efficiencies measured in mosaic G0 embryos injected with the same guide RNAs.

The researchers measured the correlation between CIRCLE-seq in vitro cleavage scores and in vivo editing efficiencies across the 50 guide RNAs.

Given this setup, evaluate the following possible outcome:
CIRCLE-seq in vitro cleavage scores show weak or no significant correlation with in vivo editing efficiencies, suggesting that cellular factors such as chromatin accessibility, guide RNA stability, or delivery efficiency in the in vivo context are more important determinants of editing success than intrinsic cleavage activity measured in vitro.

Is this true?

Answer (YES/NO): YES